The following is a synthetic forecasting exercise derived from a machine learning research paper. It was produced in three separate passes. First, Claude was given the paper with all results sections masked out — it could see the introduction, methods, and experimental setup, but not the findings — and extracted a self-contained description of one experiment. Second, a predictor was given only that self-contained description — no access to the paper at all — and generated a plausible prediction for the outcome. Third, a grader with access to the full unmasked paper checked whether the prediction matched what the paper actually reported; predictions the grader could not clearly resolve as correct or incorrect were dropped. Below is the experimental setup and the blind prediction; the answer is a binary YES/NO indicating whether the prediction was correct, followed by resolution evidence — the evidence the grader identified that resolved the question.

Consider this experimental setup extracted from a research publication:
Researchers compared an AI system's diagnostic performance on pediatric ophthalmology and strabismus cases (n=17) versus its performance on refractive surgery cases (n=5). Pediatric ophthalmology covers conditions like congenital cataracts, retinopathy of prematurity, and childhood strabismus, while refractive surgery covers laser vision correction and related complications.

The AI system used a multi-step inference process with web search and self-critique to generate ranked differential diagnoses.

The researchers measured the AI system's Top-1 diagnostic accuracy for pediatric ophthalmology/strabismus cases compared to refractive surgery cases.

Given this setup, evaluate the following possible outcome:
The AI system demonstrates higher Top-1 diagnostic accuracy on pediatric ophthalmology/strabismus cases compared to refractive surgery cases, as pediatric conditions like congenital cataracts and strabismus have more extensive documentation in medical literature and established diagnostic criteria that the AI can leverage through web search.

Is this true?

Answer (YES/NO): YES